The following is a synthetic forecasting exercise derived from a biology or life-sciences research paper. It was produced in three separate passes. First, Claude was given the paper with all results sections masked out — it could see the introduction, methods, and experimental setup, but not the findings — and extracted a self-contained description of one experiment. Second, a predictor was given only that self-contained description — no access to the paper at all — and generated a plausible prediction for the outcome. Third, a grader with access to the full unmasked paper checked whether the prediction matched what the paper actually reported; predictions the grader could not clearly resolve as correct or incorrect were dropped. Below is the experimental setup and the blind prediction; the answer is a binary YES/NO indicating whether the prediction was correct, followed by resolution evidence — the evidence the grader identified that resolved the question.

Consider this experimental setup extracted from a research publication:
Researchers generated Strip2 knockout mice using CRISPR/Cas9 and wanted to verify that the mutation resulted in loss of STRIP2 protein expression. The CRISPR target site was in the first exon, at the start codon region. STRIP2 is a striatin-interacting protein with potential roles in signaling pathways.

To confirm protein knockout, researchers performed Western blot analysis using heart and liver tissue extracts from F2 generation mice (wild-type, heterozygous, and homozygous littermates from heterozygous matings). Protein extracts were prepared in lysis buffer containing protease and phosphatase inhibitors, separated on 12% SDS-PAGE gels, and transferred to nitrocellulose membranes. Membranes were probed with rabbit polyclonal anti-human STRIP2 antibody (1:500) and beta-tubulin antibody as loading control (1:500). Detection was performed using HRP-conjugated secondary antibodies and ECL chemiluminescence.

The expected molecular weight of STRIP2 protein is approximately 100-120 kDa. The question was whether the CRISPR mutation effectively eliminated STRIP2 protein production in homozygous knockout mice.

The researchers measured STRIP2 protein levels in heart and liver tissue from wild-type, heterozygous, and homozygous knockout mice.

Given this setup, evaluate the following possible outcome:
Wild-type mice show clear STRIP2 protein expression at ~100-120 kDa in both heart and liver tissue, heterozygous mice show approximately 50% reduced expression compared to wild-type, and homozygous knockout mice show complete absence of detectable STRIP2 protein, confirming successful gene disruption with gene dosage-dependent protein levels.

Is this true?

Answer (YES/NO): NO